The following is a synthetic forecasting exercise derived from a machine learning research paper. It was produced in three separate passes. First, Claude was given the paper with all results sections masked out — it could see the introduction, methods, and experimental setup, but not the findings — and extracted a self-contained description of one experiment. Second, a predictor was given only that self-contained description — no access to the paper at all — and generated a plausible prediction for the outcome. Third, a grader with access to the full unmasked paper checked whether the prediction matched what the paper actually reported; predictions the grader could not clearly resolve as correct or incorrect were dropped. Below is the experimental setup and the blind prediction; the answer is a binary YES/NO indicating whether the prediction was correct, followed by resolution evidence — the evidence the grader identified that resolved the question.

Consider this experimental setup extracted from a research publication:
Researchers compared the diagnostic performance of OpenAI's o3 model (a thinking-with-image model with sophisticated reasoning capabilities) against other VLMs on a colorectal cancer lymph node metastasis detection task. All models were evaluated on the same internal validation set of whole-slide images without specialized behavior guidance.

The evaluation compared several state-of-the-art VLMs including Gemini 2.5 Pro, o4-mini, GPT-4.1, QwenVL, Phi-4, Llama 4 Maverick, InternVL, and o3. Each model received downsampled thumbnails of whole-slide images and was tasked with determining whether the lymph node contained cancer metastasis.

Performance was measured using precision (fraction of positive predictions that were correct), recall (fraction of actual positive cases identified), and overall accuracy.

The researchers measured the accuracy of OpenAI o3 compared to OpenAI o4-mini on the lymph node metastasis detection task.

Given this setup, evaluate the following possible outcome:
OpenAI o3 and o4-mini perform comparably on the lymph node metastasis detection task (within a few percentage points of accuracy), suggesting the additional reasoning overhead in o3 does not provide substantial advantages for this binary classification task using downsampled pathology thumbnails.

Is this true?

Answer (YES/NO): NO